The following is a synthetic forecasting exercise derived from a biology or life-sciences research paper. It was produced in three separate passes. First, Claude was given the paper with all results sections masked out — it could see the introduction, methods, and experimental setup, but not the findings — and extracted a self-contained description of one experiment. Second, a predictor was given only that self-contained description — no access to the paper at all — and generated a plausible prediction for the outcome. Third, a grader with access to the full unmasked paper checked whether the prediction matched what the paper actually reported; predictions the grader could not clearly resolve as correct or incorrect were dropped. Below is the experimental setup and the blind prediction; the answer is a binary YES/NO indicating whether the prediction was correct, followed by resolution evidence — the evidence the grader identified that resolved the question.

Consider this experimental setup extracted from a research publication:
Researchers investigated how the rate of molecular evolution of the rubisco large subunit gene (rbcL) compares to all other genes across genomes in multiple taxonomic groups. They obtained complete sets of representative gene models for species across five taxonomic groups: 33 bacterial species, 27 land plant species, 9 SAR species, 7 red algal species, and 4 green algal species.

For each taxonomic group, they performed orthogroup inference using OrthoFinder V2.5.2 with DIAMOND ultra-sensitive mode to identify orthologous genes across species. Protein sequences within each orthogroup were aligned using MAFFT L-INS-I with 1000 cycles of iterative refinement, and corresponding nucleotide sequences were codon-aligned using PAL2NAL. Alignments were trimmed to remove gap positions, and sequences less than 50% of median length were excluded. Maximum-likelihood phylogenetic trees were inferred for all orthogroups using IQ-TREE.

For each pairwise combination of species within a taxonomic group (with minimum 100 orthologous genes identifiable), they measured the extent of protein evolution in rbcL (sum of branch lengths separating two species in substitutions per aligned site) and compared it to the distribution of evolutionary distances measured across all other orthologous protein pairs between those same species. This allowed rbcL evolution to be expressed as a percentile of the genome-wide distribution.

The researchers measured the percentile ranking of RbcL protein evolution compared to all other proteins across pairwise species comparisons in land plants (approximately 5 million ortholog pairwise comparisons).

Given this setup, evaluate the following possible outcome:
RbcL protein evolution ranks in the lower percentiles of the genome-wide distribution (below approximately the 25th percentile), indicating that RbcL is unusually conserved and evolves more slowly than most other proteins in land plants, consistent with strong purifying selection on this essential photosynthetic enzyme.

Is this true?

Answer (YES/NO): YES